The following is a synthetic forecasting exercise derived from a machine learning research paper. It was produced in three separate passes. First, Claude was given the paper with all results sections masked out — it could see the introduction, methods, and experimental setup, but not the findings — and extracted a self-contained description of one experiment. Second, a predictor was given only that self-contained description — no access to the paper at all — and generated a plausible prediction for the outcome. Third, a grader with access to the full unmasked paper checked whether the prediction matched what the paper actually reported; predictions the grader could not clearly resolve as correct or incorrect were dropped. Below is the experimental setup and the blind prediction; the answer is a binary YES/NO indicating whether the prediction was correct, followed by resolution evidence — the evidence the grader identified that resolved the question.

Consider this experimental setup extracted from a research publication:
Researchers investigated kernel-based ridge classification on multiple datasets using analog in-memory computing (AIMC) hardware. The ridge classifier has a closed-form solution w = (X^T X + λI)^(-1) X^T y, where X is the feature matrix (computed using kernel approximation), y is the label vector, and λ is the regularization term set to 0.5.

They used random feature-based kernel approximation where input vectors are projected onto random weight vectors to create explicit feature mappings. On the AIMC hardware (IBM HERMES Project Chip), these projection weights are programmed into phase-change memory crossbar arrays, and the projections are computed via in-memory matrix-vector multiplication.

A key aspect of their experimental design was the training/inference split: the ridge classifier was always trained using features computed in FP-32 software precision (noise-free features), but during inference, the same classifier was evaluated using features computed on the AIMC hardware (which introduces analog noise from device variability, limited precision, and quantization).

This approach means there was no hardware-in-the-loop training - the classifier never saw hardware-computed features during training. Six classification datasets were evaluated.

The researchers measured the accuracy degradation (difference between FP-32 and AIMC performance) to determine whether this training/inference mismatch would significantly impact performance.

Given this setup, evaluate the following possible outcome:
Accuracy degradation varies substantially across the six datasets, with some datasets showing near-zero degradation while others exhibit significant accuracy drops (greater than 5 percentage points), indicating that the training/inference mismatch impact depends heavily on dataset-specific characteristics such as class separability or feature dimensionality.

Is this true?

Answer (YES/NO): NO